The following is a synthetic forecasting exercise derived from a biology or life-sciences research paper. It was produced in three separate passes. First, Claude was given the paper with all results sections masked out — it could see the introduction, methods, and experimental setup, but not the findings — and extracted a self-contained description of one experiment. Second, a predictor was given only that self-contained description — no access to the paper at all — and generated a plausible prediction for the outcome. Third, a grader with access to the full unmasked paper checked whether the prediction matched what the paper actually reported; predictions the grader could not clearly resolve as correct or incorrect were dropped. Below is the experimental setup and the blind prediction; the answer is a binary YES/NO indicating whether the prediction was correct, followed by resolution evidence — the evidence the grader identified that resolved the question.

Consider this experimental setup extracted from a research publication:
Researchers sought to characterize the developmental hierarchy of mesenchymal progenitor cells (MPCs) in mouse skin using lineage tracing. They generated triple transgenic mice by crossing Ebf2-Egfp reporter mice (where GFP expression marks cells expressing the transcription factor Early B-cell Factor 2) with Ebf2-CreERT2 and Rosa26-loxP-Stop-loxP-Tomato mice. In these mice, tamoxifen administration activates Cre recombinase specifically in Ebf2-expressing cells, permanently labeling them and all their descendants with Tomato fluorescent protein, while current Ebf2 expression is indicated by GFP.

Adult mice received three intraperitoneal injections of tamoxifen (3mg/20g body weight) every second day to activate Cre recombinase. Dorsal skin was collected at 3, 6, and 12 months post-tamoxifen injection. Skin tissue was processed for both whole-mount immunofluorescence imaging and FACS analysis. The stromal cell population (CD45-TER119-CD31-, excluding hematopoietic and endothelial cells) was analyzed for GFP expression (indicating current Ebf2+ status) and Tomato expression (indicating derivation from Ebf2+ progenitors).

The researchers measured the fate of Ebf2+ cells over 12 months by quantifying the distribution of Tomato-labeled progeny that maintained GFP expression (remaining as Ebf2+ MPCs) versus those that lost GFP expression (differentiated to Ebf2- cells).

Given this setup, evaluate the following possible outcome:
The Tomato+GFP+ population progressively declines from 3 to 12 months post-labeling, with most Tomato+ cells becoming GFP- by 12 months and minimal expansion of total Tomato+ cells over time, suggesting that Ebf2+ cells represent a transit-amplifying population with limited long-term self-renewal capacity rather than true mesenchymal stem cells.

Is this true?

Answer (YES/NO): NO